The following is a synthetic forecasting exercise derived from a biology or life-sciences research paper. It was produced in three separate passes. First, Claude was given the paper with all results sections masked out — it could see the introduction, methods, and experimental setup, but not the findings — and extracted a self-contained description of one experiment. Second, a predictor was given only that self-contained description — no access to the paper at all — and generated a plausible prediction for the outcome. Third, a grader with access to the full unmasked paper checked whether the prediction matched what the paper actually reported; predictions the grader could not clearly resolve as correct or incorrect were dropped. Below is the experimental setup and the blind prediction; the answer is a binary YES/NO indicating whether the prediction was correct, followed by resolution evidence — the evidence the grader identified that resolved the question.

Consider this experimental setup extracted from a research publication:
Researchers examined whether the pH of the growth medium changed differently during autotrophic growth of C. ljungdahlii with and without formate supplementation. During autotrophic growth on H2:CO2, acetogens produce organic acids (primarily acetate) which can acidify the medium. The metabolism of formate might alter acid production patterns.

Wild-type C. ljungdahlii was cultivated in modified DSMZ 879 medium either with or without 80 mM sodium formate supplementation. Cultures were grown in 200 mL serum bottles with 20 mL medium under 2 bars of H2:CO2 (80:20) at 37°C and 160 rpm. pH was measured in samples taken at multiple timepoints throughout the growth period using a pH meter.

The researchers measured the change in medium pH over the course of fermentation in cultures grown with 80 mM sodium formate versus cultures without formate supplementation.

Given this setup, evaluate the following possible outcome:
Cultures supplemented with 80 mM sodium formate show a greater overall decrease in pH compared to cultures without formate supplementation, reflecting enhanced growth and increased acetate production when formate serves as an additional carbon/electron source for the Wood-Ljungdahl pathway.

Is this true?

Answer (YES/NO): NO